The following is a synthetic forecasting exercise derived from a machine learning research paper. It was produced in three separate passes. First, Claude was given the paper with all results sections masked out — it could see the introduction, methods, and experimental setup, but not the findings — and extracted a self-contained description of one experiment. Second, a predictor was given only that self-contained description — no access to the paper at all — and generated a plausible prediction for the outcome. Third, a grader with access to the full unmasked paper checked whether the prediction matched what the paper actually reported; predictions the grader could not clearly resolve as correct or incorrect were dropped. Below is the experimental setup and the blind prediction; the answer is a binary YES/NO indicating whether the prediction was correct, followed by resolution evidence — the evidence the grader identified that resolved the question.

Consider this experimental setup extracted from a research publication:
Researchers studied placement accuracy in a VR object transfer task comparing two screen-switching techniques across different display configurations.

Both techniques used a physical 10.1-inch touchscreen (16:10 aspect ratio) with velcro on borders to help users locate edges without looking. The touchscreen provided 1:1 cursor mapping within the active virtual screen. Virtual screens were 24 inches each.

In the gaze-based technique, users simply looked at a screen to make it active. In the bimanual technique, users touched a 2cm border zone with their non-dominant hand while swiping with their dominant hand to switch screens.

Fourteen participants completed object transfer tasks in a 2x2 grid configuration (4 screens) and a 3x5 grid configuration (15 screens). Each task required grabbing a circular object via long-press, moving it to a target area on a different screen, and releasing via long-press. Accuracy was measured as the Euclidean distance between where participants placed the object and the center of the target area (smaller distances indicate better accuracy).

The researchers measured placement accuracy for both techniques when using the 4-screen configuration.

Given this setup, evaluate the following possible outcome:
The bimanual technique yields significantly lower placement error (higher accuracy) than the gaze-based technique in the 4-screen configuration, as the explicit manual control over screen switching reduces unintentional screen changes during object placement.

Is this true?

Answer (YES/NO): NO